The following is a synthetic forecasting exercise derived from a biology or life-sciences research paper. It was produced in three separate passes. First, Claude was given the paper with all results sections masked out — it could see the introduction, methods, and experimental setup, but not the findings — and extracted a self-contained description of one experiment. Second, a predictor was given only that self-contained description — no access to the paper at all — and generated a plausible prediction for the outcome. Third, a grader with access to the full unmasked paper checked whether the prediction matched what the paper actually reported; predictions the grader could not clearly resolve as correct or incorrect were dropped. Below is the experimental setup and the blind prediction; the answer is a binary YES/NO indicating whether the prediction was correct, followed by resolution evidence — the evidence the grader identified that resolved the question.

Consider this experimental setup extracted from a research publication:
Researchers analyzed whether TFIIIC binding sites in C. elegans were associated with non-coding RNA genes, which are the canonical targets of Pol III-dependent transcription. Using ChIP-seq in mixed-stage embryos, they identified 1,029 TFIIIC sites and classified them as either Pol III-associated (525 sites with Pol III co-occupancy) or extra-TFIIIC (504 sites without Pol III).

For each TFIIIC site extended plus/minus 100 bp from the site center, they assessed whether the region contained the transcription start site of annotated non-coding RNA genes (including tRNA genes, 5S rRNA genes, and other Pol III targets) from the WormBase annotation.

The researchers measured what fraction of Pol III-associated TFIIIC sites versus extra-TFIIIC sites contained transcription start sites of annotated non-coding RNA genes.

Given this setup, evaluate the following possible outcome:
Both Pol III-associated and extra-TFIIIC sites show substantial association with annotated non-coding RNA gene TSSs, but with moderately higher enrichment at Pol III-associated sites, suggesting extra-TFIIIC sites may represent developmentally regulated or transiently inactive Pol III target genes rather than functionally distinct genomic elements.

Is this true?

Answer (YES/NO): NO